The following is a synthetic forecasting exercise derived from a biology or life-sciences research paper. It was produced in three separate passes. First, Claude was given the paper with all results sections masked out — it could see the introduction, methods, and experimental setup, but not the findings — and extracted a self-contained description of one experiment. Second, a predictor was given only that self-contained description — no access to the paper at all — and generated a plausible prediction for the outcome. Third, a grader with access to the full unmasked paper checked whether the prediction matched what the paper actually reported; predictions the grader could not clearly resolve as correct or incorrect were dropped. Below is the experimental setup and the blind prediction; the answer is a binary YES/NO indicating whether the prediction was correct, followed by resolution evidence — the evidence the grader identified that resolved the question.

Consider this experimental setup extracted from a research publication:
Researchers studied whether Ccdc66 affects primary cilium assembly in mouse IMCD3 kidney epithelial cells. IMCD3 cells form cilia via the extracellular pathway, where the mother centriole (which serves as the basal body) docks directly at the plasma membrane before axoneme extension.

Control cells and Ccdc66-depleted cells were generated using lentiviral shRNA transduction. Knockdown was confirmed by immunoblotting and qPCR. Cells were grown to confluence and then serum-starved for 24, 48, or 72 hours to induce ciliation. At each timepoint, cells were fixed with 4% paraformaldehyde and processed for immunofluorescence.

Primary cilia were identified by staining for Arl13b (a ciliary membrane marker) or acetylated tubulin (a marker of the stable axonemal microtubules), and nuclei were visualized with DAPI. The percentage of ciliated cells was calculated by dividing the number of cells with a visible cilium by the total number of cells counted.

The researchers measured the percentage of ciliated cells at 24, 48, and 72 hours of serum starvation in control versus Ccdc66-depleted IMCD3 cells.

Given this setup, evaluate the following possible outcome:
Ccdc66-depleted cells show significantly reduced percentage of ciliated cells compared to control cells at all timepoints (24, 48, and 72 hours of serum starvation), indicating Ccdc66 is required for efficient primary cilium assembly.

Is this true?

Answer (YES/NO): NO